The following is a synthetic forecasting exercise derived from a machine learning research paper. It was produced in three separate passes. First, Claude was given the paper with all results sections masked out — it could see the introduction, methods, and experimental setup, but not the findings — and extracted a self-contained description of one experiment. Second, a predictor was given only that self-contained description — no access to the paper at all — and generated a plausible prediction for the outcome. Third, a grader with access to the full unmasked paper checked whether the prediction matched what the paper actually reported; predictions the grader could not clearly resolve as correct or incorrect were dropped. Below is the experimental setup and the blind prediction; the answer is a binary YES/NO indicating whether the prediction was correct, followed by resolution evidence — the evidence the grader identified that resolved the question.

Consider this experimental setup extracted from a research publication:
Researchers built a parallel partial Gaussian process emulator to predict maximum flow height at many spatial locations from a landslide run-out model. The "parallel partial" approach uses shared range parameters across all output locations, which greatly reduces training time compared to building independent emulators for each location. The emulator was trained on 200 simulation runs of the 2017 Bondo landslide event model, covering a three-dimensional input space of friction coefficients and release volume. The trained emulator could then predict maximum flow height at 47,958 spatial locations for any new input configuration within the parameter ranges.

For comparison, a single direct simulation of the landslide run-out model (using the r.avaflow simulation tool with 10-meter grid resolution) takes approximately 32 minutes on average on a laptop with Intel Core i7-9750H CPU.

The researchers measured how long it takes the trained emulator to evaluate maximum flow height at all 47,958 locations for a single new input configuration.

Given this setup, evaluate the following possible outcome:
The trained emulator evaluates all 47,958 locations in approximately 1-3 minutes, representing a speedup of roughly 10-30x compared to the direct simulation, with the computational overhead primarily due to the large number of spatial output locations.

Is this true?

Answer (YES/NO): NO